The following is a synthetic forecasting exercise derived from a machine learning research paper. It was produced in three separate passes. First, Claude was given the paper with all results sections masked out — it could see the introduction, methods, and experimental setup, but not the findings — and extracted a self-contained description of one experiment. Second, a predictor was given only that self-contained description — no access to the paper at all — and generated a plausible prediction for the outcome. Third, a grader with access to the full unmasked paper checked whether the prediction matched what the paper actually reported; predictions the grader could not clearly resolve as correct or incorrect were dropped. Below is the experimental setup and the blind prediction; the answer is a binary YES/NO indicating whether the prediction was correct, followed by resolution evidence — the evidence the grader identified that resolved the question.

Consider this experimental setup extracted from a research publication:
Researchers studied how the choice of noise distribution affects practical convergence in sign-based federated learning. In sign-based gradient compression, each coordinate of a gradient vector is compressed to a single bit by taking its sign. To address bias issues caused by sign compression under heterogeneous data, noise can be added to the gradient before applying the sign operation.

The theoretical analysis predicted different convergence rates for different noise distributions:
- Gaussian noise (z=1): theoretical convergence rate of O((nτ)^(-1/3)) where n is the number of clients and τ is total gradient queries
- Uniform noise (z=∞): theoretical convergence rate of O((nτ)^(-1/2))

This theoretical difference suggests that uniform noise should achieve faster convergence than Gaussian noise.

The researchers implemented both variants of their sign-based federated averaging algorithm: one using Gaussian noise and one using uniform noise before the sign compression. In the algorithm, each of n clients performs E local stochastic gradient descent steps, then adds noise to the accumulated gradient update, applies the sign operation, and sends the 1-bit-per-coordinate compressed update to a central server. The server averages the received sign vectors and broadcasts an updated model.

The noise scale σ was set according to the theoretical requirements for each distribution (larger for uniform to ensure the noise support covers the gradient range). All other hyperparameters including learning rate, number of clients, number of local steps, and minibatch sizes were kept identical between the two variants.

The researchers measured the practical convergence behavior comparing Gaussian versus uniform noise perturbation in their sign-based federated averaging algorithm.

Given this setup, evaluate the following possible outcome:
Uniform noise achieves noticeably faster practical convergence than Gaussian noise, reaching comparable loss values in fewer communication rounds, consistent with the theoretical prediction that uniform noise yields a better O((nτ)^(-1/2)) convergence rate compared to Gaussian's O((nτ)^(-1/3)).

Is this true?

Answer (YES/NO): NO